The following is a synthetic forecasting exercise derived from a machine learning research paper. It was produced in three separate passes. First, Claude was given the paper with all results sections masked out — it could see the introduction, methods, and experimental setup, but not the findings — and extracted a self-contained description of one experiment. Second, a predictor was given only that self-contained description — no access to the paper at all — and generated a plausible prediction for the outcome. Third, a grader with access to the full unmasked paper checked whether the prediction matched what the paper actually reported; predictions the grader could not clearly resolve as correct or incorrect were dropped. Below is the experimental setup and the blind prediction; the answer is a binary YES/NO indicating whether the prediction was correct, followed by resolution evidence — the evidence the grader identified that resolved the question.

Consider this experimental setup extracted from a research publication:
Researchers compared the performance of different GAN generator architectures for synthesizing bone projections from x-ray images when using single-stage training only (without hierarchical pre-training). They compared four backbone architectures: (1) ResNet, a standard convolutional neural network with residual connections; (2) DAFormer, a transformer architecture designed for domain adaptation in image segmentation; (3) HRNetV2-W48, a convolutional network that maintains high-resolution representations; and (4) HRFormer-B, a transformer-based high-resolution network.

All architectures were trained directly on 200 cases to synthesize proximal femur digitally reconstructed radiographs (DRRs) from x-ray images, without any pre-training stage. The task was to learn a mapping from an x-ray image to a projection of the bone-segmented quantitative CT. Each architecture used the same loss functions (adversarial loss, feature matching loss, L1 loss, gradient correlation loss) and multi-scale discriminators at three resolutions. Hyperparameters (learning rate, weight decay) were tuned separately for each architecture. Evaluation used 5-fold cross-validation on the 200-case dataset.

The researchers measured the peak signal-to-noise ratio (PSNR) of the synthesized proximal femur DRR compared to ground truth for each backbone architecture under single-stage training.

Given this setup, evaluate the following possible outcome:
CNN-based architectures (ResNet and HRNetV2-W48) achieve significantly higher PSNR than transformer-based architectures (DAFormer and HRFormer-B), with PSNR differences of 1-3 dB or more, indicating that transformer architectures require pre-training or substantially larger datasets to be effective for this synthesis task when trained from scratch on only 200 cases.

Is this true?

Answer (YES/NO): NO